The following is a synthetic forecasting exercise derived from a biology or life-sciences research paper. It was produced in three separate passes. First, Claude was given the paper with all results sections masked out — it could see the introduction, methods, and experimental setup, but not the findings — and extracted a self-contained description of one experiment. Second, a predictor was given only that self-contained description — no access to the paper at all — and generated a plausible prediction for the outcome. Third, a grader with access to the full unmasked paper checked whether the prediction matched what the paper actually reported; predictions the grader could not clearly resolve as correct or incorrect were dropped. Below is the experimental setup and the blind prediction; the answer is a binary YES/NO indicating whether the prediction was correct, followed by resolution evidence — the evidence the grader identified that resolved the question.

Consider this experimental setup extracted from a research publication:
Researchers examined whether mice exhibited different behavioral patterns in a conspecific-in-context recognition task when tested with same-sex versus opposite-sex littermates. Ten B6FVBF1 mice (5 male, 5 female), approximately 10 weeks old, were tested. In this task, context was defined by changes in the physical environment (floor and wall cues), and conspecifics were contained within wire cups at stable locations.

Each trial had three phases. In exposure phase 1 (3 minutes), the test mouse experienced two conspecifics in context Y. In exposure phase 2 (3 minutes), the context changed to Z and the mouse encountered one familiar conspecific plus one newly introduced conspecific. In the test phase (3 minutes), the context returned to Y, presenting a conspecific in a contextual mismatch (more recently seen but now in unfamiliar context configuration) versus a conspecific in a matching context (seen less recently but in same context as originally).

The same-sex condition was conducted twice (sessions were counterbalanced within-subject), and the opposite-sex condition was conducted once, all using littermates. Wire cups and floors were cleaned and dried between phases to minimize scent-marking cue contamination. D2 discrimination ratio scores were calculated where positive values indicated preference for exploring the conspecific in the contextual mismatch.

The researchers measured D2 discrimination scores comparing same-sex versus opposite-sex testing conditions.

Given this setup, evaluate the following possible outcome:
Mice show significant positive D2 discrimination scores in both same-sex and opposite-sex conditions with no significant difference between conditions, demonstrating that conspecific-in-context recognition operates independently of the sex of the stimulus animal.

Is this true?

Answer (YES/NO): NO